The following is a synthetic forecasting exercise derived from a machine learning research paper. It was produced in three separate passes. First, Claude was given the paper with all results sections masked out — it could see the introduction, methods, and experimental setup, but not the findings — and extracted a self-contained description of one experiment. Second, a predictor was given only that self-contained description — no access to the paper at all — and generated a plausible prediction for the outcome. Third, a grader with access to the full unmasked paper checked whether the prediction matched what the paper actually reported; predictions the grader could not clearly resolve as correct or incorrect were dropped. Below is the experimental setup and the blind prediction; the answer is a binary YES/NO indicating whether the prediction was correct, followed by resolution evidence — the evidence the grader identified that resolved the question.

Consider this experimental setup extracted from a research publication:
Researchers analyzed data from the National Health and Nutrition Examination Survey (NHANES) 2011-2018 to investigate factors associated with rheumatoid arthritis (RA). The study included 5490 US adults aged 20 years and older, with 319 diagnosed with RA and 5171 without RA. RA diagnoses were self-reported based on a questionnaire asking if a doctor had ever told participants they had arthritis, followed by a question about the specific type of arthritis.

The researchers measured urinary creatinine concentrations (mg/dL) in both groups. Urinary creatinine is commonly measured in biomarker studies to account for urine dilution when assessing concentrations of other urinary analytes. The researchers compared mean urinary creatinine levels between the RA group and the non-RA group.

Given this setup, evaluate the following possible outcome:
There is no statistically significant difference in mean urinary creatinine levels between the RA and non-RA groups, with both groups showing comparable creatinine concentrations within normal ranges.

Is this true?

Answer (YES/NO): YES